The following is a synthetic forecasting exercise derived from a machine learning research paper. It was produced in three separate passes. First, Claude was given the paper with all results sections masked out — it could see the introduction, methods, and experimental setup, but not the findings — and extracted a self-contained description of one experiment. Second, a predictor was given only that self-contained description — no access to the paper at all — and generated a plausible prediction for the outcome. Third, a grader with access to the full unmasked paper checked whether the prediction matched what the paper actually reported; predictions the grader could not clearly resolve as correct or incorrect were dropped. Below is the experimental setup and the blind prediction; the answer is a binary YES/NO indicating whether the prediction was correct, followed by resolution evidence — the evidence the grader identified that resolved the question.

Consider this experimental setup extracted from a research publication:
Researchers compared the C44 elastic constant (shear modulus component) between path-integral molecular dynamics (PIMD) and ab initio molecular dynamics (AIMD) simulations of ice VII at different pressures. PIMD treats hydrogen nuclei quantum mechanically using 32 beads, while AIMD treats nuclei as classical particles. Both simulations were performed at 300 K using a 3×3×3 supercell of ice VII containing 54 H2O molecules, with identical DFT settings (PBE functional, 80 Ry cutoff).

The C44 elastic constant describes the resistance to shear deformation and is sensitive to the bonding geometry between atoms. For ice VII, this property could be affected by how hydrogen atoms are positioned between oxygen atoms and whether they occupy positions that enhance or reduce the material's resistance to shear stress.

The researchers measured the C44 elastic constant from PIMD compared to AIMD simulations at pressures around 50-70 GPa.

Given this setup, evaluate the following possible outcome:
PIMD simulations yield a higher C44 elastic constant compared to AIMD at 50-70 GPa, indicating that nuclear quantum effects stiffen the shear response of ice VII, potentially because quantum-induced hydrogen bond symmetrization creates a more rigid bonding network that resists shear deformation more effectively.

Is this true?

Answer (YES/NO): YES